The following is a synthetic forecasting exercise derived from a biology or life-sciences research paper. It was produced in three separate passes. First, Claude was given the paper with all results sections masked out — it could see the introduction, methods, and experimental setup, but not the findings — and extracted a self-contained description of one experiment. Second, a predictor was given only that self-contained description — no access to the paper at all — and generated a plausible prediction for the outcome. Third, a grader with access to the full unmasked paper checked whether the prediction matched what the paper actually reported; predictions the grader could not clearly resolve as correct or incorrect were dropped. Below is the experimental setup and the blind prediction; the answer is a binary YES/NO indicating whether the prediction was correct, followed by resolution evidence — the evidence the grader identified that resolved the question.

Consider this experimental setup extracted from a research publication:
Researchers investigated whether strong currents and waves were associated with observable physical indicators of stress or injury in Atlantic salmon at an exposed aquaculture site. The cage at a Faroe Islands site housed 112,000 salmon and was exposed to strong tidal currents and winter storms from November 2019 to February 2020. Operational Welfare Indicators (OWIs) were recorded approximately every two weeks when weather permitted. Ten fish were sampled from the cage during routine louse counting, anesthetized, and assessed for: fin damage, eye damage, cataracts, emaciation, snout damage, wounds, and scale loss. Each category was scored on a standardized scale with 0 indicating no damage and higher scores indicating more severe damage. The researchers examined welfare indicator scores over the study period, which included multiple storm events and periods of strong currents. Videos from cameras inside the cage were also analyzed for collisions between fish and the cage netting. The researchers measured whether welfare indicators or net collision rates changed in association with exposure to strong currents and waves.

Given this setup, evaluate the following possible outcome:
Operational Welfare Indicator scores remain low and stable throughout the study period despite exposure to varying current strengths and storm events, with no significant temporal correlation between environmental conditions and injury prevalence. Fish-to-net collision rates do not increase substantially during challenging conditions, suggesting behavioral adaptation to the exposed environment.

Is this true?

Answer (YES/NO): NO